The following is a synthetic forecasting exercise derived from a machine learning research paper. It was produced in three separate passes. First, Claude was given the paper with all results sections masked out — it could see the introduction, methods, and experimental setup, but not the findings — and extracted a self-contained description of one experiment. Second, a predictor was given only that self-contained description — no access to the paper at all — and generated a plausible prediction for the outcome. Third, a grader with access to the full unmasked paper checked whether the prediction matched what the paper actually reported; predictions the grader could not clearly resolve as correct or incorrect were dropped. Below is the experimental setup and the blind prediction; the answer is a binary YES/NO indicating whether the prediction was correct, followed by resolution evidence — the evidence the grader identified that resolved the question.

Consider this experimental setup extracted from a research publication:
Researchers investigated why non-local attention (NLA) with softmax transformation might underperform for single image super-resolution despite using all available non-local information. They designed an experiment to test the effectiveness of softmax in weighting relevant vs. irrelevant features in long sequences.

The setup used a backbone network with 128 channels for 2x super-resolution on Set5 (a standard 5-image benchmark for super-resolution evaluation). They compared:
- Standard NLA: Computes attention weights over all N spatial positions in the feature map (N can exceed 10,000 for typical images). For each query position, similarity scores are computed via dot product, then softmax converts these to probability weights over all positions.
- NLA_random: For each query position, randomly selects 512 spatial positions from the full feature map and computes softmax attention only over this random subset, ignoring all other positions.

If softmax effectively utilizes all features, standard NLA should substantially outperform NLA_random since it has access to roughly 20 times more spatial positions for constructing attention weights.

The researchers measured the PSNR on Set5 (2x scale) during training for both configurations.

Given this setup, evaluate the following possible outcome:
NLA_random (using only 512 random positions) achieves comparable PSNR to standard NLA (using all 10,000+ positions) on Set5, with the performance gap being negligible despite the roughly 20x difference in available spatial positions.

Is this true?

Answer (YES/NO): YES